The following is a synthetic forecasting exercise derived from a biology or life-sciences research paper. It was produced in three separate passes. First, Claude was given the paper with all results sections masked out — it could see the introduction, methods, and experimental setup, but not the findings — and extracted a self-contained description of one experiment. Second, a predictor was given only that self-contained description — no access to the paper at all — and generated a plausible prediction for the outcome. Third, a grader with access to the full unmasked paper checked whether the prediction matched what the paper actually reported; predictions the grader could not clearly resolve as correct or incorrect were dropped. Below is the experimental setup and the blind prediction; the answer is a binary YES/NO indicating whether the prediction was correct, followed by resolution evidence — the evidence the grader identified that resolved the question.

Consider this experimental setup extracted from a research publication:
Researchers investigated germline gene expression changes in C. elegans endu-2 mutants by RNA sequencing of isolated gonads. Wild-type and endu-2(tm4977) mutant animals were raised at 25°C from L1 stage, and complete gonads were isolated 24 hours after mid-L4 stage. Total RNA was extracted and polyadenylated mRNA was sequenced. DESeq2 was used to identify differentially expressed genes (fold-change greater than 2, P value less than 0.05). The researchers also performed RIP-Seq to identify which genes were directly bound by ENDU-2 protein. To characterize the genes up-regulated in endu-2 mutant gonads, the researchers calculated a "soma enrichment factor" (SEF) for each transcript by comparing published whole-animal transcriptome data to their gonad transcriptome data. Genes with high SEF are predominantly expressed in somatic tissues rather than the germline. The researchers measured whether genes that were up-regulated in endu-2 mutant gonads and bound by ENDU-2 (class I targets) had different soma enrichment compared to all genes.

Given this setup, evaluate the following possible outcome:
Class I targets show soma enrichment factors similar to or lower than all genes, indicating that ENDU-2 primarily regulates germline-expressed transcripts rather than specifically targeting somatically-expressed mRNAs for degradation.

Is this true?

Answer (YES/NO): NO